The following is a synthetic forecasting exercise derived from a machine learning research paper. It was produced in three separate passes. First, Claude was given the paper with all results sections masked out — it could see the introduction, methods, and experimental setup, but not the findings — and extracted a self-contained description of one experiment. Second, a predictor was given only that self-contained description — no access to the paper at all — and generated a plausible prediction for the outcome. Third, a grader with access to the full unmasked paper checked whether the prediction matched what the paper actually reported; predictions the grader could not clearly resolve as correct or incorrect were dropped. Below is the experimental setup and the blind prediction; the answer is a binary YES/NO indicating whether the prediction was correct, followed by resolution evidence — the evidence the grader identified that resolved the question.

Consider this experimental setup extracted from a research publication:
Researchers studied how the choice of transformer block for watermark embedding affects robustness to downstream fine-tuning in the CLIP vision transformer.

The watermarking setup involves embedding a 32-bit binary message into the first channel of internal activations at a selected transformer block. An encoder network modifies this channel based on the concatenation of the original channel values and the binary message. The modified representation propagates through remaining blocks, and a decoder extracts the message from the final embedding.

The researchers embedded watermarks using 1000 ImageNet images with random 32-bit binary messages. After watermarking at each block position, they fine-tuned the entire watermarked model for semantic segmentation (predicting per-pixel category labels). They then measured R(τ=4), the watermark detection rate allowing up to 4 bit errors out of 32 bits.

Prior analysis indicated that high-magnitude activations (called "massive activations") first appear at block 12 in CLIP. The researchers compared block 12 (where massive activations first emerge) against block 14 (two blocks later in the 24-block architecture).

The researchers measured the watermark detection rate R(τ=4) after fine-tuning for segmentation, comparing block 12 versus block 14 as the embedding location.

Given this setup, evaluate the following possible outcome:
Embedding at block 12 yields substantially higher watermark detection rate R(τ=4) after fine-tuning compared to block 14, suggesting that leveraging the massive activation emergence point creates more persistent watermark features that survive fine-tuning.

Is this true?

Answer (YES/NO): YES